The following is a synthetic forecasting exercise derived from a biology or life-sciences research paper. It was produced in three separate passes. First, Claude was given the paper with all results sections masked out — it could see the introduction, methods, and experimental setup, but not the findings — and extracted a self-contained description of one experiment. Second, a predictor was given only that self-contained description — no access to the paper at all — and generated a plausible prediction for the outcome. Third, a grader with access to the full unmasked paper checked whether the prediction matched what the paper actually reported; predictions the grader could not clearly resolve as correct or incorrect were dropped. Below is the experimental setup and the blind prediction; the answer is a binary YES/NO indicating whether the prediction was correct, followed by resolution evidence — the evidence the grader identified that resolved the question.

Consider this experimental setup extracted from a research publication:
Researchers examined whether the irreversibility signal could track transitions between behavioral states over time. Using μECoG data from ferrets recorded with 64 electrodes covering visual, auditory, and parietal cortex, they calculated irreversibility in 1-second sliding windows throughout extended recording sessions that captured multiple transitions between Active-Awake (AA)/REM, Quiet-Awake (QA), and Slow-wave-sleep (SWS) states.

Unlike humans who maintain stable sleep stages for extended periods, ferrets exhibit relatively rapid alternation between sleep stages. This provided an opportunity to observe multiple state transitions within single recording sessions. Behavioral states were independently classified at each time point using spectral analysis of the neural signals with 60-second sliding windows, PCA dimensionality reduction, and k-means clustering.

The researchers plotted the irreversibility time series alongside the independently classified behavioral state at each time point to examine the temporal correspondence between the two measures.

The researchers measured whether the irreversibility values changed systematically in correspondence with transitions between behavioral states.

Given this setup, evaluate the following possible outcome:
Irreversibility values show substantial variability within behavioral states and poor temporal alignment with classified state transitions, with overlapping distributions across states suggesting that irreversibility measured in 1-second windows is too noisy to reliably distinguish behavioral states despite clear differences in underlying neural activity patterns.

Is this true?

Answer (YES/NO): NO